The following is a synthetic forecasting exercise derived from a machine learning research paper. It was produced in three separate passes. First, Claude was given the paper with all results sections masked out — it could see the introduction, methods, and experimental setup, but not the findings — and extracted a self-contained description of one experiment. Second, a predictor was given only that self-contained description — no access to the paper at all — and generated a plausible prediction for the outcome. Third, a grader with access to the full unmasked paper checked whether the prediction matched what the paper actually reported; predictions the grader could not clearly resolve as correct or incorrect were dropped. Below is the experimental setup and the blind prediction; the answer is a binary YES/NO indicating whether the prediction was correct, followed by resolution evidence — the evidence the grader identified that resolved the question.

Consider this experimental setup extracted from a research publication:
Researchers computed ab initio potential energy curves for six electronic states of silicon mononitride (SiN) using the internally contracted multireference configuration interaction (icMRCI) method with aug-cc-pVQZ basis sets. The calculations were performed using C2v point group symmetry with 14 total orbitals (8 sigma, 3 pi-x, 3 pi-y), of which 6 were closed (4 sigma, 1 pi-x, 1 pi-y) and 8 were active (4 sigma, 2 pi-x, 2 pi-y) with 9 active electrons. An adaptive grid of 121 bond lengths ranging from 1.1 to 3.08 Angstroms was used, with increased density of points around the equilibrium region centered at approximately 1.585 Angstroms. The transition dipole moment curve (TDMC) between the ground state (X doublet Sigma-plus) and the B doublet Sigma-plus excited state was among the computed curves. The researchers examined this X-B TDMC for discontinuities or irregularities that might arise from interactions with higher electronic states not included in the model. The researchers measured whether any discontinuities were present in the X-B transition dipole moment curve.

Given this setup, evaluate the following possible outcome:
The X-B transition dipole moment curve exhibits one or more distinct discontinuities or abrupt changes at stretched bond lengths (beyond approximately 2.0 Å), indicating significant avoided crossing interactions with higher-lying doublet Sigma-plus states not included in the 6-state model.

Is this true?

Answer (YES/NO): YES